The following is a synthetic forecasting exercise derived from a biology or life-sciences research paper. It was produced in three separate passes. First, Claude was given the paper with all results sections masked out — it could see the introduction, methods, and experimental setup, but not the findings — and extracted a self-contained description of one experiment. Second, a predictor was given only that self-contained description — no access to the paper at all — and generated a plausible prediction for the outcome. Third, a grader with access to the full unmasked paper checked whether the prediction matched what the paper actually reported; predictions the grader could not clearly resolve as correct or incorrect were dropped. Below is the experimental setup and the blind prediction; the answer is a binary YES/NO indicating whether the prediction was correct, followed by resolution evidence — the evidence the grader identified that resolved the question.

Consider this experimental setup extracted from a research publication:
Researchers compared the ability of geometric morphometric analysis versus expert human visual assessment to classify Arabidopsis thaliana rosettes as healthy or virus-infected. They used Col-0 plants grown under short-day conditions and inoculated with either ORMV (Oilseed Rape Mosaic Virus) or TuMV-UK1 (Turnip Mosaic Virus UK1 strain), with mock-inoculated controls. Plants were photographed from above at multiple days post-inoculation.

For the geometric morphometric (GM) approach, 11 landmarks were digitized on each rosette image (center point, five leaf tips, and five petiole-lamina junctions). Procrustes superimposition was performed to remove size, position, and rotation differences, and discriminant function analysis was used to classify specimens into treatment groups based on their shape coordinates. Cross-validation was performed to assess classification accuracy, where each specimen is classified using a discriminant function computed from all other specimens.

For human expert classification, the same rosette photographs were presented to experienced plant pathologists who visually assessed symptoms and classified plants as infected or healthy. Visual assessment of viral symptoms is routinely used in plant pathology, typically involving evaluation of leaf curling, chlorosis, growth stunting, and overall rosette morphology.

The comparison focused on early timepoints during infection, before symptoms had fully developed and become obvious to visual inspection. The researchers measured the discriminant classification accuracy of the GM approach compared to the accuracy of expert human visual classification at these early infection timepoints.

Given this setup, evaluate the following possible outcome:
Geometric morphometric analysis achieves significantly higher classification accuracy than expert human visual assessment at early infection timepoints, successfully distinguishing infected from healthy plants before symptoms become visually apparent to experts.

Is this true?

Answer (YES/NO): YES